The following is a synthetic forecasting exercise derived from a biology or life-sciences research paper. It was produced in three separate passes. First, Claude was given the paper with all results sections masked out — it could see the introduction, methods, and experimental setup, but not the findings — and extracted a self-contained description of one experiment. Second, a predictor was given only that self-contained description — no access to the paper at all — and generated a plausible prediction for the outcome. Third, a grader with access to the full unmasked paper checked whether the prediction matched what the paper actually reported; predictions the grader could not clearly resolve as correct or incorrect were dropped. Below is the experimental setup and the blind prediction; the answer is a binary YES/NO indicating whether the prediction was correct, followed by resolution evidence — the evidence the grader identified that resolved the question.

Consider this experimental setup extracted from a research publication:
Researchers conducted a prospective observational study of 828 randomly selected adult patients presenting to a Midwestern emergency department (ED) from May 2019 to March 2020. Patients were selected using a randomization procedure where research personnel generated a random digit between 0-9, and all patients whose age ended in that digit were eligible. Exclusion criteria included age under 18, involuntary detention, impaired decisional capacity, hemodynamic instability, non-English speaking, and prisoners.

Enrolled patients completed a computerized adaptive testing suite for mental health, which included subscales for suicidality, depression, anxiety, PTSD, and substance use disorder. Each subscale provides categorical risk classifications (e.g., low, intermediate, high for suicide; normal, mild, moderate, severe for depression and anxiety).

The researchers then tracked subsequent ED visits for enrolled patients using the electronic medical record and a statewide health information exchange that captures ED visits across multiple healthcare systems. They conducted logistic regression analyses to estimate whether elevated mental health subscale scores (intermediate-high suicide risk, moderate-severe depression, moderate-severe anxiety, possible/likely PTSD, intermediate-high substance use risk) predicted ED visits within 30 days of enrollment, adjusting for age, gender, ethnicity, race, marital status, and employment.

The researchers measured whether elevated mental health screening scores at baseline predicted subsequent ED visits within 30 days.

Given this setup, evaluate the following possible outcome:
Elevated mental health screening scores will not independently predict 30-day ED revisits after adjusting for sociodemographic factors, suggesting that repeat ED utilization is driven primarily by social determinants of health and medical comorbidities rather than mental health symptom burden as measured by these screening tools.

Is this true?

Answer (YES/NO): NO